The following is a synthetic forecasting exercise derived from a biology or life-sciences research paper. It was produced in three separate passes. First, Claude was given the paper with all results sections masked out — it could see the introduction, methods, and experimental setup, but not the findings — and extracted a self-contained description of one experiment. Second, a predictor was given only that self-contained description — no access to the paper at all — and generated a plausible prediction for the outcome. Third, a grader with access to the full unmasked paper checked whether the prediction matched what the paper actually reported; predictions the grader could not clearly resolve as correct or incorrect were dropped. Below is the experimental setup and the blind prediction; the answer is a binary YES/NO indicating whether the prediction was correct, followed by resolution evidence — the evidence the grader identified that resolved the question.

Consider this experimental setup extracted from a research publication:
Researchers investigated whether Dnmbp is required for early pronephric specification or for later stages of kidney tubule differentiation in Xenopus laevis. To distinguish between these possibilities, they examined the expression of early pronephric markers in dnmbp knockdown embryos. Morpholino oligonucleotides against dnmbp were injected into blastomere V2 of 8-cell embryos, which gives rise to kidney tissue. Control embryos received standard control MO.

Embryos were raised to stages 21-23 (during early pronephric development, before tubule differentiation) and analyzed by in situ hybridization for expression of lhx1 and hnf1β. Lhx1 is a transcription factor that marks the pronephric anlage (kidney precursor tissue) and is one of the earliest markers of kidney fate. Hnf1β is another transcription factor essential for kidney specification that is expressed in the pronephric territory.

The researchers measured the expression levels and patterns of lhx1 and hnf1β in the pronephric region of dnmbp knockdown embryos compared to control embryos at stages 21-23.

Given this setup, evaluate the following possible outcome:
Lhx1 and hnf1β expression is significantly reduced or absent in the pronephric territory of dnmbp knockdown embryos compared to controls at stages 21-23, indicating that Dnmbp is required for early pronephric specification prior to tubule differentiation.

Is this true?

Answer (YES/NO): NO